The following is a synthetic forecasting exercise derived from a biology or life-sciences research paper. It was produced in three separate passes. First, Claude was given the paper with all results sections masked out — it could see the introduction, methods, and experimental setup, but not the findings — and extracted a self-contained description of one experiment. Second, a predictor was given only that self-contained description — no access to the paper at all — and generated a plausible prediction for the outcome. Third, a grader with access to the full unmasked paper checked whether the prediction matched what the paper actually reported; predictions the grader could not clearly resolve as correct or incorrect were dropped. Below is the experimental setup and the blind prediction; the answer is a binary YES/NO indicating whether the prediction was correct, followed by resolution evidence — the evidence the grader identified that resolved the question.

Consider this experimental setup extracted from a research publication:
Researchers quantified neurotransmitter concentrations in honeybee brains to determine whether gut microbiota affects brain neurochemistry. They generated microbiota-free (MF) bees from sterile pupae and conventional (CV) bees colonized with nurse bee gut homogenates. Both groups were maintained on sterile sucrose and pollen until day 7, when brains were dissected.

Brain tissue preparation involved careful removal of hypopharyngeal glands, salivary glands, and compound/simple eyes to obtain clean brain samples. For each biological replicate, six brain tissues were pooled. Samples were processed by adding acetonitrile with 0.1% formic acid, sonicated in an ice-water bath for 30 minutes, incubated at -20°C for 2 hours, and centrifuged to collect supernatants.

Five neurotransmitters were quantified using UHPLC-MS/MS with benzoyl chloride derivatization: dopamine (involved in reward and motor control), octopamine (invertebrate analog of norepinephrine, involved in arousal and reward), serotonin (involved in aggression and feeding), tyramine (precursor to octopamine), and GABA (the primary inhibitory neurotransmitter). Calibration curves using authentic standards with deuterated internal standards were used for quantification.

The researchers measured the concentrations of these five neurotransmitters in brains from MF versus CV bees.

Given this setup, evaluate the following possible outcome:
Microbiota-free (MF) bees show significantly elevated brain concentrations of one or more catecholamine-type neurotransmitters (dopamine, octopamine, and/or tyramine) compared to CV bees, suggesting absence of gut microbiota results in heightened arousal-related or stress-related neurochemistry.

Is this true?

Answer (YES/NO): YES